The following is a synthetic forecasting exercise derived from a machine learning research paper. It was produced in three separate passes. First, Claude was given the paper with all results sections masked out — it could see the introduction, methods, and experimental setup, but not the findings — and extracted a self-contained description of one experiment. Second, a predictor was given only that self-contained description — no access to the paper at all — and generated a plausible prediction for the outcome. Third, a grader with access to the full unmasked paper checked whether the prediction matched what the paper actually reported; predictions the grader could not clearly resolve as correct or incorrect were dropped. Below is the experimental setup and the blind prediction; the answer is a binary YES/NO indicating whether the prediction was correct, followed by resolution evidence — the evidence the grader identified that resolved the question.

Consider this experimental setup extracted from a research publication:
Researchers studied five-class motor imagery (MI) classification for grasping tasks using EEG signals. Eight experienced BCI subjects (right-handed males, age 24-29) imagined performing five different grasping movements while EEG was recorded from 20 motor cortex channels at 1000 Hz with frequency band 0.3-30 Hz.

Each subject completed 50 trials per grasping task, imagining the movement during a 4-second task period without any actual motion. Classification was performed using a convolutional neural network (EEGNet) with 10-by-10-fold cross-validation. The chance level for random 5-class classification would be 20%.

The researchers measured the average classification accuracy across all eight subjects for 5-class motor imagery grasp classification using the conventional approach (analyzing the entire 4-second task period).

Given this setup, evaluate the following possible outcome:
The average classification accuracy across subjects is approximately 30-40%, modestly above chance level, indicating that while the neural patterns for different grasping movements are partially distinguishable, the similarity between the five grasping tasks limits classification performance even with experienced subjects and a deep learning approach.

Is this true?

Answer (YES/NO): NO